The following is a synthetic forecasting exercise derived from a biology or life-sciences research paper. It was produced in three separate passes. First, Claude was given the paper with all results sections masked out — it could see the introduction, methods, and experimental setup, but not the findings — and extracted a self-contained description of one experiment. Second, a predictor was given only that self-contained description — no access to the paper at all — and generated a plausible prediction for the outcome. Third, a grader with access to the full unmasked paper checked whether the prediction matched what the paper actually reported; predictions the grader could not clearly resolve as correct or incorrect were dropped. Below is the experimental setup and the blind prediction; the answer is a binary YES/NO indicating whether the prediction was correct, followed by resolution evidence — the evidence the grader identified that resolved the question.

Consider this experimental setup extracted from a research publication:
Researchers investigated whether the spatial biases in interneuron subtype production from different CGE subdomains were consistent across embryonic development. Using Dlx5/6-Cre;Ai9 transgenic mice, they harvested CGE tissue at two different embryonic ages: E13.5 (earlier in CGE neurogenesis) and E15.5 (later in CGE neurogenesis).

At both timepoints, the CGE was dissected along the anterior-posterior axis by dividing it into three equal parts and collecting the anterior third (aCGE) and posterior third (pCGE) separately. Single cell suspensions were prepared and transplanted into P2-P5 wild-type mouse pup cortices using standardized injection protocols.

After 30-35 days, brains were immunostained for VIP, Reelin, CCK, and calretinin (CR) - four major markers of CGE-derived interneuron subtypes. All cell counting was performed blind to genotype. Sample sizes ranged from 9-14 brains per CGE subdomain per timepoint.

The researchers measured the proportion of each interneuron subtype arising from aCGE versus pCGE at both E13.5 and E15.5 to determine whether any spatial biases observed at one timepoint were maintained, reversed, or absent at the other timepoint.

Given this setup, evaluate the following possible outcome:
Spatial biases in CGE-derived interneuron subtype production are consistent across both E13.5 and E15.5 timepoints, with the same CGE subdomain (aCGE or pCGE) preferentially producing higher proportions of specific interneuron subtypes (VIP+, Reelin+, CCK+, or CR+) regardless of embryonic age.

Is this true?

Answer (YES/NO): YES